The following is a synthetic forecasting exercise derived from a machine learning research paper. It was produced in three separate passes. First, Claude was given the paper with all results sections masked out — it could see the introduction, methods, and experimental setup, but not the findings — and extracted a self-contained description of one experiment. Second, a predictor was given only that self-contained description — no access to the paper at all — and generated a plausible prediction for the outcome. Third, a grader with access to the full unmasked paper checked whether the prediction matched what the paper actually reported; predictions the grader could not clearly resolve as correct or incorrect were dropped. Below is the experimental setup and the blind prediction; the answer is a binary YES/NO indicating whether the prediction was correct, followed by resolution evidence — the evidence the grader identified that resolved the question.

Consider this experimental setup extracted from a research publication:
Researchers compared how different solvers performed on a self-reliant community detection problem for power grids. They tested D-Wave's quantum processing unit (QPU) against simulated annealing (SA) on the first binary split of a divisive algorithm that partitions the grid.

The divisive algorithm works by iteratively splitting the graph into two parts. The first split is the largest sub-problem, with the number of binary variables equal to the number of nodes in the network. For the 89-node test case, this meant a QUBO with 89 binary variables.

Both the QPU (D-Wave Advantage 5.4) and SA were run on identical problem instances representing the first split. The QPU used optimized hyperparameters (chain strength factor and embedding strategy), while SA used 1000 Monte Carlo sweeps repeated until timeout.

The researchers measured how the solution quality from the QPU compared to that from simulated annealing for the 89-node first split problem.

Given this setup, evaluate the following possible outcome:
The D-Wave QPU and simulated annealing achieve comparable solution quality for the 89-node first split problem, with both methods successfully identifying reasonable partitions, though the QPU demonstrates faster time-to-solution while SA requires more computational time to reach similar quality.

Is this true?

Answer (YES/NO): NO